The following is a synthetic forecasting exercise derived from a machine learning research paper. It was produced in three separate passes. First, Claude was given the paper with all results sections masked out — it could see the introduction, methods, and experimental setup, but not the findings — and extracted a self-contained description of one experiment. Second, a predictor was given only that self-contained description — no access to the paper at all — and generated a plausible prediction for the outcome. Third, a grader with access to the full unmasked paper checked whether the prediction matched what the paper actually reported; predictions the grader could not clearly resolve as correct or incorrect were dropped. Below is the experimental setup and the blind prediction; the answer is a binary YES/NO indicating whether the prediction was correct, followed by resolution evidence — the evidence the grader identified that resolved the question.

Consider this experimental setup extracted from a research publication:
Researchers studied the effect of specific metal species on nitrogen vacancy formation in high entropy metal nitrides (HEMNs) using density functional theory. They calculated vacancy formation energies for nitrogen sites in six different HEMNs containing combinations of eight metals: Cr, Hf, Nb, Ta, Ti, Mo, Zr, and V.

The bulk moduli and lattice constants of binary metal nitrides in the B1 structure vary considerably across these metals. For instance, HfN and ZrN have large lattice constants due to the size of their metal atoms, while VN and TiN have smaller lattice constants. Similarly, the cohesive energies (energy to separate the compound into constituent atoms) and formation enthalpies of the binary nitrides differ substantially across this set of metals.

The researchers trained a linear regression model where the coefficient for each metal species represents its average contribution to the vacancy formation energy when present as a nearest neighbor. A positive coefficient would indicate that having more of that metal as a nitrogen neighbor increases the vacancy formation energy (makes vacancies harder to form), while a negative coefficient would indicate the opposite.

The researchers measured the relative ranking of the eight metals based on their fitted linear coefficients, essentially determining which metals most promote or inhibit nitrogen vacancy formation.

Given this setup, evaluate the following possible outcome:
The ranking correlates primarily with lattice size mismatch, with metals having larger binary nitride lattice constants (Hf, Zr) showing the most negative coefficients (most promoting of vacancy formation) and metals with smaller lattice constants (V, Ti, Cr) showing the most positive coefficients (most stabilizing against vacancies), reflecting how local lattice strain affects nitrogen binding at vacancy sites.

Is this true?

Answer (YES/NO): NO